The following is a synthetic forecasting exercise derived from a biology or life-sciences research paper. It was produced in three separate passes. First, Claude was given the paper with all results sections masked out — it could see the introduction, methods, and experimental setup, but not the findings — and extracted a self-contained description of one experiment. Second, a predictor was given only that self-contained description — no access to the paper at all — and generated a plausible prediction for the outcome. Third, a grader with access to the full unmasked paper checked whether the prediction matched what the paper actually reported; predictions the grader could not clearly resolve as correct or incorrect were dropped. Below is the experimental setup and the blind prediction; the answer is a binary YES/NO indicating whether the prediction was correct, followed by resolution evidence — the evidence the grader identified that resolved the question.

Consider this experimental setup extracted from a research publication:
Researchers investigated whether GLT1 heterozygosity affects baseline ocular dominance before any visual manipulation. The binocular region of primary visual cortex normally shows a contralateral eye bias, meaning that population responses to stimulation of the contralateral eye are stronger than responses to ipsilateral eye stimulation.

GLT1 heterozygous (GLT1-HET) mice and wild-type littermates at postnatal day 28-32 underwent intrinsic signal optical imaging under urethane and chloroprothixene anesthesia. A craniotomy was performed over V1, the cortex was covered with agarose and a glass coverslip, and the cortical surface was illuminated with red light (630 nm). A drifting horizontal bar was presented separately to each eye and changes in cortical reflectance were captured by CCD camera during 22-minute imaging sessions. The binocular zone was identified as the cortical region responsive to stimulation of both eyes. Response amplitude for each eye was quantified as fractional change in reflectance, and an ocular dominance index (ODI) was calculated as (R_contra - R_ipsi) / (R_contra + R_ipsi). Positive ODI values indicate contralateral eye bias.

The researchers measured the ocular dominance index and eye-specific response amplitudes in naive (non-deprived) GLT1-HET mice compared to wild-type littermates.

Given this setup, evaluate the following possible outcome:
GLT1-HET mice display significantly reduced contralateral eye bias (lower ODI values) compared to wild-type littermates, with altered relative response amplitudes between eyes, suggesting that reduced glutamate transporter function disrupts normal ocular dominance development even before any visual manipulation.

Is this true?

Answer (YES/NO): YES